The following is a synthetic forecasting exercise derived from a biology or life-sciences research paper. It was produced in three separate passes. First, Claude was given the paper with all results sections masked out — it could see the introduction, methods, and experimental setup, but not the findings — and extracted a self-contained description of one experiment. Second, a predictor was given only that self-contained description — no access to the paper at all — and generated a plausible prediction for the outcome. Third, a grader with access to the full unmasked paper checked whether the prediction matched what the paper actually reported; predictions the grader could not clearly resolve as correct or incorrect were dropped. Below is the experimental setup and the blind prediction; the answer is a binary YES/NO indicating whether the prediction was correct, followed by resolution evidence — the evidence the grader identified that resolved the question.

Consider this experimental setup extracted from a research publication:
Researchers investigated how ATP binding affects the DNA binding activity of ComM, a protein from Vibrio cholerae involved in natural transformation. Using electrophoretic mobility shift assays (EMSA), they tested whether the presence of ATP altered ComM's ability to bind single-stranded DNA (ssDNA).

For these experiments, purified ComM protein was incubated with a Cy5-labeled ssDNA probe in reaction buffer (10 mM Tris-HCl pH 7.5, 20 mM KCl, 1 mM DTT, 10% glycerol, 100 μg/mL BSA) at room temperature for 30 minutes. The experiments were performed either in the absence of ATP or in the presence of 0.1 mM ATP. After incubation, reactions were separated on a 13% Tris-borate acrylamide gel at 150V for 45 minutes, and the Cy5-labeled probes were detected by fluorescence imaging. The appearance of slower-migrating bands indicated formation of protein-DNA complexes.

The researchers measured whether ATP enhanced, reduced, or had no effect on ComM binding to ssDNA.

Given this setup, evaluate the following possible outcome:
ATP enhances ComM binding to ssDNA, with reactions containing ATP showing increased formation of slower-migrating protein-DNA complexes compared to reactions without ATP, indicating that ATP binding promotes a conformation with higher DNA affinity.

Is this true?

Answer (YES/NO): YES